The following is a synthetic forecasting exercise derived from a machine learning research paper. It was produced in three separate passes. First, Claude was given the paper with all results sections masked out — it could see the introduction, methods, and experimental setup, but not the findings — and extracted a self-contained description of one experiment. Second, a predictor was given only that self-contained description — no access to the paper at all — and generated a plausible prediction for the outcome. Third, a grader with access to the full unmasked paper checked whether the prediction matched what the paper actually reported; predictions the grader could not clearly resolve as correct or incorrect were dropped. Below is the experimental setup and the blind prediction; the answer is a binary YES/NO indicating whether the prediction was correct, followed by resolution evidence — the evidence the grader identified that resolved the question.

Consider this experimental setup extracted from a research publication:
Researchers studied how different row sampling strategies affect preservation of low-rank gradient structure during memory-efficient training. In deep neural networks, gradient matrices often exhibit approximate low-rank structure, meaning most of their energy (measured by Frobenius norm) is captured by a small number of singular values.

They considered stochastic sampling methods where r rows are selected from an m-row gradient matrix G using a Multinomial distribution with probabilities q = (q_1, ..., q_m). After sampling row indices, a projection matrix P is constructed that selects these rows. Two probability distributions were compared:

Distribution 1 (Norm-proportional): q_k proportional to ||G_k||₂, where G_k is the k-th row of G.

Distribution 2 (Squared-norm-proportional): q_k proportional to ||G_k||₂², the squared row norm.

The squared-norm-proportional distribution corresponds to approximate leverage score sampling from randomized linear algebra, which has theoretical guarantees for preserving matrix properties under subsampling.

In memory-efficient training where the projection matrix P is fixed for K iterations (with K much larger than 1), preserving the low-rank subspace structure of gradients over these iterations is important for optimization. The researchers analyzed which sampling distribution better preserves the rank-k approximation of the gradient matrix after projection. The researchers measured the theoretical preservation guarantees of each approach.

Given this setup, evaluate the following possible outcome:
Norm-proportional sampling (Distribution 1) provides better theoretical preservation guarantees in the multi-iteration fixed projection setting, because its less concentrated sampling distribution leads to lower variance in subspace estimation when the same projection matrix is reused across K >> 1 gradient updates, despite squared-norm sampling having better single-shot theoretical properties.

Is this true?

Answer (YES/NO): NO